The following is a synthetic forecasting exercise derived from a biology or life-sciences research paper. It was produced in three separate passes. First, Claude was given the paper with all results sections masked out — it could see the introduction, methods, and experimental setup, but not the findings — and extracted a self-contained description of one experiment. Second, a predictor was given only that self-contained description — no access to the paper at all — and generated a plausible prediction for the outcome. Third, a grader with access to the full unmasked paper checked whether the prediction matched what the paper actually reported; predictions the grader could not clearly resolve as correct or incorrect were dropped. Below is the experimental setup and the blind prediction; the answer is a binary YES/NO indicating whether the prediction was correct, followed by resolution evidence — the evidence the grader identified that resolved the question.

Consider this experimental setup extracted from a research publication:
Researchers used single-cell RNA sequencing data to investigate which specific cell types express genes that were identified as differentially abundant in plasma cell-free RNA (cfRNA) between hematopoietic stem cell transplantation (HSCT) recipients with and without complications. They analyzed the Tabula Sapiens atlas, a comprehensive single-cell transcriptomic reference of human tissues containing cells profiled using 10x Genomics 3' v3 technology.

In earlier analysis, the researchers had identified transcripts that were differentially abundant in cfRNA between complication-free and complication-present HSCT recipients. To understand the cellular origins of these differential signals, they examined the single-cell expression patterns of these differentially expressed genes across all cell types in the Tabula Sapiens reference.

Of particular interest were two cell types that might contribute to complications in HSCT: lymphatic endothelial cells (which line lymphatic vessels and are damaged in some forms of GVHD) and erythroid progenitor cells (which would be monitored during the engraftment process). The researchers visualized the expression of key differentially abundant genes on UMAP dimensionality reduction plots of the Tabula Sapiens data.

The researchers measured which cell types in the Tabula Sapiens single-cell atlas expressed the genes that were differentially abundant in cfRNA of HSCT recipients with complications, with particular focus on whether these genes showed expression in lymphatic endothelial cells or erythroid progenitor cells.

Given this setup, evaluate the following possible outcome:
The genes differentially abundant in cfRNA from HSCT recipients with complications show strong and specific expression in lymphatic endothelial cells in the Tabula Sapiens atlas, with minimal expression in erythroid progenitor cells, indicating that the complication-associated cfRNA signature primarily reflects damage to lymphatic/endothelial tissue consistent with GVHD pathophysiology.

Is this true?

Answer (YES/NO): NO